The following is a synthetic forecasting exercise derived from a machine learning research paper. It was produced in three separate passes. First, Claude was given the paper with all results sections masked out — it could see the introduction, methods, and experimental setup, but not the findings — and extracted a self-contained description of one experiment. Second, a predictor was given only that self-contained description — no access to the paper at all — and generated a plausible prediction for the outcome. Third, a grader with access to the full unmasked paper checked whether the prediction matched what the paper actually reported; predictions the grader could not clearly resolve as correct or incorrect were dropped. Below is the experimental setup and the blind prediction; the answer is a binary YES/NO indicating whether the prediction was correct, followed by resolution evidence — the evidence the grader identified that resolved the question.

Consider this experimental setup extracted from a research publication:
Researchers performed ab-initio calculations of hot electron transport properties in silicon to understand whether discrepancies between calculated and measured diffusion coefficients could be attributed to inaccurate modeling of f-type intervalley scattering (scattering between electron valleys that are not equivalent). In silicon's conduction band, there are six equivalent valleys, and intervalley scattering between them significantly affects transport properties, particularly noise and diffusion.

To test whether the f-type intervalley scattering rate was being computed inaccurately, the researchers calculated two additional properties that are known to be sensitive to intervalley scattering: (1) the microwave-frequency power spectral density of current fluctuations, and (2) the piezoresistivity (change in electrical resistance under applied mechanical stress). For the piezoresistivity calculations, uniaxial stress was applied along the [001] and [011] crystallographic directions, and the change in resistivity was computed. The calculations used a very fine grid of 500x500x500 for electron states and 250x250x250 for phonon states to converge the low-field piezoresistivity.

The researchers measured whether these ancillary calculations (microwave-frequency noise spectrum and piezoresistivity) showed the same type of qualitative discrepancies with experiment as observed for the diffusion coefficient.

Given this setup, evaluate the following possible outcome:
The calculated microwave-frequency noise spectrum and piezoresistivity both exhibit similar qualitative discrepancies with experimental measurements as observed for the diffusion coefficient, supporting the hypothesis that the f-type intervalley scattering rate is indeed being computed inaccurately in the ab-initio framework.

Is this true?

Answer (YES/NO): NO